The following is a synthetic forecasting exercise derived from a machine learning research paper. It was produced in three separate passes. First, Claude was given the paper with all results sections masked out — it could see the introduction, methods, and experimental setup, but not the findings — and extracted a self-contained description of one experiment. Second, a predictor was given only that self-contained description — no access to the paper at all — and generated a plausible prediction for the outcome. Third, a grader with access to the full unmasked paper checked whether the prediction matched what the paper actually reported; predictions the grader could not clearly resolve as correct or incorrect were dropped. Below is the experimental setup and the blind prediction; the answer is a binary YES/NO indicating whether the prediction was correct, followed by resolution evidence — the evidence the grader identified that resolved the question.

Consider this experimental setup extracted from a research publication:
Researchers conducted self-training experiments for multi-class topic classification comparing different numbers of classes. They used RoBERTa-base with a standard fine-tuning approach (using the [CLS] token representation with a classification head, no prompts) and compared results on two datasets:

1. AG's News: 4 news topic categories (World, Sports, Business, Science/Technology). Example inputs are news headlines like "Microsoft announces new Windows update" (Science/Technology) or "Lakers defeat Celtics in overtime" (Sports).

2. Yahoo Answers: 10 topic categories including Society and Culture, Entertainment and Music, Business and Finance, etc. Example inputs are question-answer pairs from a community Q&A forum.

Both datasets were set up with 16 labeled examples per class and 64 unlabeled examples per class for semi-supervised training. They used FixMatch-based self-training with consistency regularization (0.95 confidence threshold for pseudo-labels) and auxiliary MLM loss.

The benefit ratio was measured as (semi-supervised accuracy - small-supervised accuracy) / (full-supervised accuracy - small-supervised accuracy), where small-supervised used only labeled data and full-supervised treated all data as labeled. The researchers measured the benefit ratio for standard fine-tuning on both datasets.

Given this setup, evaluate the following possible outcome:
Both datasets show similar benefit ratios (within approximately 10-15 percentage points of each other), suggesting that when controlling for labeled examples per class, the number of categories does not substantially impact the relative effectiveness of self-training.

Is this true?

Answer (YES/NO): NO